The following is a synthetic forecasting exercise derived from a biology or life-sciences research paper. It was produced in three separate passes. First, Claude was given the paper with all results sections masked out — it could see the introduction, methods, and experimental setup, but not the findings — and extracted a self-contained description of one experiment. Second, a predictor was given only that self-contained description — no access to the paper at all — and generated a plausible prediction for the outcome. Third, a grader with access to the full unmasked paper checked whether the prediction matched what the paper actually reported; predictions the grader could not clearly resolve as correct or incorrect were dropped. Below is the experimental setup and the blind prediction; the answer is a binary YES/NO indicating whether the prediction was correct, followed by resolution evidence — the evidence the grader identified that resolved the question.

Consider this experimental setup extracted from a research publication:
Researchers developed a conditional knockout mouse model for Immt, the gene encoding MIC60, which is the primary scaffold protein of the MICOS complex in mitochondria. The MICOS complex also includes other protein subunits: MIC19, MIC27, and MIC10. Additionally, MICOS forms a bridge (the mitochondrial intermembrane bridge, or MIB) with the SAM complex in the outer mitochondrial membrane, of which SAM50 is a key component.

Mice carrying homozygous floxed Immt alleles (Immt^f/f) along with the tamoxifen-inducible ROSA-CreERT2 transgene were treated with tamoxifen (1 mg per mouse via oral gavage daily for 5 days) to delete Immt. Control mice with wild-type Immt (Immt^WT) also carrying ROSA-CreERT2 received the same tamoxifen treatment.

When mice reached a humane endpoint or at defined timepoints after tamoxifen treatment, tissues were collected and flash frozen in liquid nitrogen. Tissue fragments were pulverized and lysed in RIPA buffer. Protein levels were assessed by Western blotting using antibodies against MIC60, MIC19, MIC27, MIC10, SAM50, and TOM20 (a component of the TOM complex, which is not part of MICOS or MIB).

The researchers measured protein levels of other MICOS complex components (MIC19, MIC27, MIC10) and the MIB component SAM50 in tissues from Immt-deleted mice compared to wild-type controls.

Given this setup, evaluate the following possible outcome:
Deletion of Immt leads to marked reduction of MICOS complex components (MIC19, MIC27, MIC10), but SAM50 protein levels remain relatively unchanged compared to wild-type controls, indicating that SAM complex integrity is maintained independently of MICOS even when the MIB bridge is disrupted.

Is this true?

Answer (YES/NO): NO